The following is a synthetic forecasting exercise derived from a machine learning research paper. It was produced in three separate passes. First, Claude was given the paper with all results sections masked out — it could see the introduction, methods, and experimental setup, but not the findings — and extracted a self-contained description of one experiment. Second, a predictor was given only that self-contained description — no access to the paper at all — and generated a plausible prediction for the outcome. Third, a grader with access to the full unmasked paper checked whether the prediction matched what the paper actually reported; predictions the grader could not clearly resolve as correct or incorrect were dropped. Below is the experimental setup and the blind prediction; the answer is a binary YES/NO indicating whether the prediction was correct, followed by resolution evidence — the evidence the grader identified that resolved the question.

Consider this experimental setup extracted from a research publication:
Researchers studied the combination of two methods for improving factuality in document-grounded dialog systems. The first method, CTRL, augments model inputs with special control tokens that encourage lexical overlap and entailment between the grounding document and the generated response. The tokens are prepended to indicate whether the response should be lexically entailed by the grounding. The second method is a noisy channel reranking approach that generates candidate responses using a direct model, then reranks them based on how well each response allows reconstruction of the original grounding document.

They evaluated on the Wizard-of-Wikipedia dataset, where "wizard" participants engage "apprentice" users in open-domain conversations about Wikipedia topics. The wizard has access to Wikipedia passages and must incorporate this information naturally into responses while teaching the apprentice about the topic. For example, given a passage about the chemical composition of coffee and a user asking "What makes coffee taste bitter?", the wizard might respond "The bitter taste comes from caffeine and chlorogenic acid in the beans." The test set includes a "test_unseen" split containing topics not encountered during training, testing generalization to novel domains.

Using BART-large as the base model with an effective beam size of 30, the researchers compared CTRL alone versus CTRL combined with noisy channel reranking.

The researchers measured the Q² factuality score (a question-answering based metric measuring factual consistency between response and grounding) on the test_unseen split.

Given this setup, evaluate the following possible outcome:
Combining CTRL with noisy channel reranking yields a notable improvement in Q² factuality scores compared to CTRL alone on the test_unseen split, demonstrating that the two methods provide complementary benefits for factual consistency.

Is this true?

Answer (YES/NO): NO